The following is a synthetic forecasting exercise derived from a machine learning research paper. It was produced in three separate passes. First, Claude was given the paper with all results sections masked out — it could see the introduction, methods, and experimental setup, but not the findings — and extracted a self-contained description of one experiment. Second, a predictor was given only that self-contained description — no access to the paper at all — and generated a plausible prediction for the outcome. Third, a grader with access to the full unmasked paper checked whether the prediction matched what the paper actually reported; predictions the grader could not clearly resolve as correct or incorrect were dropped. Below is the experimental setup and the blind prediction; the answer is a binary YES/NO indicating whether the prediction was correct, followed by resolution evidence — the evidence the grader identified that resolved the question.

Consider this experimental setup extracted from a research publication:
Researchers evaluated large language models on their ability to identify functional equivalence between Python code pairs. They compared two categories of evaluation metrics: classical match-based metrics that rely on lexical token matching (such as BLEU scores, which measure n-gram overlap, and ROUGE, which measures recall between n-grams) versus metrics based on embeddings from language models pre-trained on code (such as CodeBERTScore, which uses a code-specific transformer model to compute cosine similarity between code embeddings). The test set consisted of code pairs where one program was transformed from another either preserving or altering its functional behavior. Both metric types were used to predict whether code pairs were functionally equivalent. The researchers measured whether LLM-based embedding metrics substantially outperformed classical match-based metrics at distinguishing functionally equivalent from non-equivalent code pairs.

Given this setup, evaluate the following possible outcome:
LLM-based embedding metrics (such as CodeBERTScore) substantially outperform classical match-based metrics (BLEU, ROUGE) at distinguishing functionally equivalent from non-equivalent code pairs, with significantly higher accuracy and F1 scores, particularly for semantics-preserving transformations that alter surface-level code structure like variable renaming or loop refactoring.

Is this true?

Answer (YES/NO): NO